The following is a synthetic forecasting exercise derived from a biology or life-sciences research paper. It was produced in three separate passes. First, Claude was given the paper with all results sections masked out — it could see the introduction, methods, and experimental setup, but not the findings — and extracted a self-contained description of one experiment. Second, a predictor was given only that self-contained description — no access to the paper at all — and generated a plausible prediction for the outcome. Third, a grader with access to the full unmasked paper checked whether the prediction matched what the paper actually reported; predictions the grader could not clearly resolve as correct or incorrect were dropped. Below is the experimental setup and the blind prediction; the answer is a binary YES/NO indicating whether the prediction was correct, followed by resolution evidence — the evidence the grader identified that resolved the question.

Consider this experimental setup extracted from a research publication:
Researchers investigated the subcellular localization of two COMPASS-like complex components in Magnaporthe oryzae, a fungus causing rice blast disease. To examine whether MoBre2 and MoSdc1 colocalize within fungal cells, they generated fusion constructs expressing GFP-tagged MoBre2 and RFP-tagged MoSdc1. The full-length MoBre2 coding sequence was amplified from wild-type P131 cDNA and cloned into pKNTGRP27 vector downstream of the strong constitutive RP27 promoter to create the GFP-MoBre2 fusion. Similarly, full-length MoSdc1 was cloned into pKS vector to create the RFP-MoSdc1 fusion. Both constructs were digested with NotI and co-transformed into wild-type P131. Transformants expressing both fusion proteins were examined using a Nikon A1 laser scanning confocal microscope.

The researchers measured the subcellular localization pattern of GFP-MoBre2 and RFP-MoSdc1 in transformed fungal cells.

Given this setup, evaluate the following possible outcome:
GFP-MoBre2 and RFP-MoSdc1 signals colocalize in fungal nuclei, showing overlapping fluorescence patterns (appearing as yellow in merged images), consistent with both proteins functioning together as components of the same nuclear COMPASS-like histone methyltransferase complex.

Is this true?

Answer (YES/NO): YES